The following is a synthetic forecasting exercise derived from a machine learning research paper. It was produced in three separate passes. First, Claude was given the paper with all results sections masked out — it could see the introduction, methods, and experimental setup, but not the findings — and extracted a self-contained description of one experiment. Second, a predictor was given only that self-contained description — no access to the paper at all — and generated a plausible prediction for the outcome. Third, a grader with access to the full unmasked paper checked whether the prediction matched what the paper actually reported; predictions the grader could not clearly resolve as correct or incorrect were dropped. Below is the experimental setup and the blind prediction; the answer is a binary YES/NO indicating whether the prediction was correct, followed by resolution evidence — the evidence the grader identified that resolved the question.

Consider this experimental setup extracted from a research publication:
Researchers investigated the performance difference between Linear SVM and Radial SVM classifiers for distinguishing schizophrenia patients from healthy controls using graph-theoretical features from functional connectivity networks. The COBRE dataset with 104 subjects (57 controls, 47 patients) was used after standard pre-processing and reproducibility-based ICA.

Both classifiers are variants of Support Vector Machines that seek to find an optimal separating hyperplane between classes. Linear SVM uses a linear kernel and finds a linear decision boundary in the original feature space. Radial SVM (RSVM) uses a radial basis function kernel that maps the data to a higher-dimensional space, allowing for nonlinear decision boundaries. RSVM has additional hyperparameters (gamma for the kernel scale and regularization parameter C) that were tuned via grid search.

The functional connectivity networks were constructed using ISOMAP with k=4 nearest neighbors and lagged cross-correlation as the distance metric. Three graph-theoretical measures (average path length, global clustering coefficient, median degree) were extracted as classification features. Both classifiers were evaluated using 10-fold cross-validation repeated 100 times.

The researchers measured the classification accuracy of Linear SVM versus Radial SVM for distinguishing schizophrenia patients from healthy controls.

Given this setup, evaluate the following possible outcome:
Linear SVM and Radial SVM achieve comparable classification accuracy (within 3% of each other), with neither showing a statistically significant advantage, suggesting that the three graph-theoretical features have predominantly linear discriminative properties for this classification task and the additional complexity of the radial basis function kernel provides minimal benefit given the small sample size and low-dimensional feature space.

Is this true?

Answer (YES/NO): NO